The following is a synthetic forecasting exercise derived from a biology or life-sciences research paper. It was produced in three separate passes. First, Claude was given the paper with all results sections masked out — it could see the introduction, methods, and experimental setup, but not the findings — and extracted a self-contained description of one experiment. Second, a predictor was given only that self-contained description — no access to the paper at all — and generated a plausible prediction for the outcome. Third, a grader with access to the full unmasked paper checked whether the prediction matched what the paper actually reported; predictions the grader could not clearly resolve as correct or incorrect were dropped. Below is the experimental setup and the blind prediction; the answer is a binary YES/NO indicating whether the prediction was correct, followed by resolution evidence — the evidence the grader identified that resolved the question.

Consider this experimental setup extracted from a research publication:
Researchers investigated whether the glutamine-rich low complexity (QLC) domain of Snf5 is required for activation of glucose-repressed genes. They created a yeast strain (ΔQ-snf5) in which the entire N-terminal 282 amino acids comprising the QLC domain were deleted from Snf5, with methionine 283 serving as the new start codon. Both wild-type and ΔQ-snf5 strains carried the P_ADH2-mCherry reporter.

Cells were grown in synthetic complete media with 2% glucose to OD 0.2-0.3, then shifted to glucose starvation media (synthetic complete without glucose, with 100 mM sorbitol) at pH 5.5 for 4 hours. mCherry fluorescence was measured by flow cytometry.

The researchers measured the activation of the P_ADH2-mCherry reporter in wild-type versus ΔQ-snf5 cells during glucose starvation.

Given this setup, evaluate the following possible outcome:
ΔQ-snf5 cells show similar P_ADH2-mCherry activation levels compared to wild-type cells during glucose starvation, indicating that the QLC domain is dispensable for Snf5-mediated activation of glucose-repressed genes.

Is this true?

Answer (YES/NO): NO